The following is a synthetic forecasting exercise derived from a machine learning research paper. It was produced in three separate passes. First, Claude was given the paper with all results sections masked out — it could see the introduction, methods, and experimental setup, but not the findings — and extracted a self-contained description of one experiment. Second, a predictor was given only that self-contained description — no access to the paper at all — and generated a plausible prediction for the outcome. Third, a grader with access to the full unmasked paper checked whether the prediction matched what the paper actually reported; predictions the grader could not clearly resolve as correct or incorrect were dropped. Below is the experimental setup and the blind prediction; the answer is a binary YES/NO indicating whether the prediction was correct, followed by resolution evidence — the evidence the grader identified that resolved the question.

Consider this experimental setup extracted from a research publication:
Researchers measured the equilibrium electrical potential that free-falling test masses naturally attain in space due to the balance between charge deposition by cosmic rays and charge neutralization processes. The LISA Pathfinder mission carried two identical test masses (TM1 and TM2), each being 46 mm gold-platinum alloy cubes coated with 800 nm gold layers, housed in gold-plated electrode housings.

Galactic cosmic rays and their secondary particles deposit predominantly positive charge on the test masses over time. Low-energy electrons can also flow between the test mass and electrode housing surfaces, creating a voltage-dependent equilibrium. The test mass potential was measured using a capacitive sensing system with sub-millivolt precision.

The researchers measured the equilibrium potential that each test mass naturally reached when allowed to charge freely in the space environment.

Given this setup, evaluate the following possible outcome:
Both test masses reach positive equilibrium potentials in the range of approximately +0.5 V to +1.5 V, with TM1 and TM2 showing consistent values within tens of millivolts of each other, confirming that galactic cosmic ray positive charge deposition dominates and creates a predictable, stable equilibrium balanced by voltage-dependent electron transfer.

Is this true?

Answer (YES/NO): NO